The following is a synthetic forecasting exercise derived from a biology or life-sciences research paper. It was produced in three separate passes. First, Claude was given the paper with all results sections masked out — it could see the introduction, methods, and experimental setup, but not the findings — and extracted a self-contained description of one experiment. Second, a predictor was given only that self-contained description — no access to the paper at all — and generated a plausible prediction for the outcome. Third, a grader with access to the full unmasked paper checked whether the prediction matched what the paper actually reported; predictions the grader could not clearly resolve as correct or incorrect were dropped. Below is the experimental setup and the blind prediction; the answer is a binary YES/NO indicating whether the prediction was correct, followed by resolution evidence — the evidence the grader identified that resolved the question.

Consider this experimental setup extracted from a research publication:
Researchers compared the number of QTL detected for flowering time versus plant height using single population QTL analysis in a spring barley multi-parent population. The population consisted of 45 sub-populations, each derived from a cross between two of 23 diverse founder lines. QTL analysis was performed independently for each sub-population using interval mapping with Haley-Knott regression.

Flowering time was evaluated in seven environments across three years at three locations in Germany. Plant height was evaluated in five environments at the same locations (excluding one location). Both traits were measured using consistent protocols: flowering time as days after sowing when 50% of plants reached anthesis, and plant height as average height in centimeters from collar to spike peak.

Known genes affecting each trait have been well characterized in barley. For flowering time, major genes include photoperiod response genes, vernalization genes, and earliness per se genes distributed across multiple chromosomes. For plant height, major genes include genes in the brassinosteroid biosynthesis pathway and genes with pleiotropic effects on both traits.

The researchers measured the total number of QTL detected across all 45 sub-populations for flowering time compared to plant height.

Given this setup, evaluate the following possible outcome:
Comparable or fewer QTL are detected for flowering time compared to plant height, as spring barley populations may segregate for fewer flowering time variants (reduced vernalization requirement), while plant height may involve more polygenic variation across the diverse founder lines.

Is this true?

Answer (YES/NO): NO